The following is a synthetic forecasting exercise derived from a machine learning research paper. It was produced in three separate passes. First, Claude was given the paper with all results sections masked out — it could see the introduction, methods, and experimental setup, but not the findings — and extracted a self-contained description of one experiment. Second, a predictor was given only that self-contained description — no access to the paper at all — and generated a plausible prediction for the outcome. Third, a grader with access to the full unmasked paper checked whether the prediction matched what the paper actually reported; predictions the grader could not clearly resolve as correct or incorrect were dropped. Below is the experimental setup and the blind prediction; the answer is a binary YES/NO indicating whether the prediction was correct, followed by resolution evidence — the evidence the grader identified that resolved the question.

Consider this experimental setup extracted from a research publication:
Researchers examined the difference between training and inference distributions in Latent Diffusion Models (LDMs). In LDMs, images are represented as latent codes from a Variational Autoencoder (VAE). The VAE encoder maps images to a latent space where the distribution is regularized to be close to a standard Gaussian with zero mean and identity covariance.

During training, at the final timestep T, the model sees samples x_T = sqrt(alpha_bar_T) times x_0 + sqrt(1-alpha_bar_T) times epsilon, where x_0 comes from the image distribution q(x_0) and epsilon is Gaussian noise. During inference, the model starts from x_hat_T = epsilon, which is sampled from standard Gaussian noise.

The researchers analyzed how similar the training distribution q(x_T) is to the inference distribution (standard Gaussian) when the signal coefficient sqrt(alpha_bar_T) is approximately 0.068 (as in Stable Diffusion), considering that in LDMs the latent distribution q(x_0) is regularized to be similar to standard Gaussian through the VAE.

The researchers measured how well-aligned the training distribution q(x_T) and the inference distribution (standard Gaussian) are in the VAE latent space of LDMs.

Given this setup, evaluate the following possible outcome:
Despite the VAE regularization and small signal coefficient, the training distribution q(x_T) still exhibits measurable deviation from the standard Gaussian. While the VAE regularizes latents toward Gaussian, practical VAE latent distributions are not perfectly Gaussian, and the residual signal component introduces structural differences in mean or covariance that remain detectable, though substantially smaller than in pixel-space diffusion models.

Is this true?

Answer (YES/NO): YES